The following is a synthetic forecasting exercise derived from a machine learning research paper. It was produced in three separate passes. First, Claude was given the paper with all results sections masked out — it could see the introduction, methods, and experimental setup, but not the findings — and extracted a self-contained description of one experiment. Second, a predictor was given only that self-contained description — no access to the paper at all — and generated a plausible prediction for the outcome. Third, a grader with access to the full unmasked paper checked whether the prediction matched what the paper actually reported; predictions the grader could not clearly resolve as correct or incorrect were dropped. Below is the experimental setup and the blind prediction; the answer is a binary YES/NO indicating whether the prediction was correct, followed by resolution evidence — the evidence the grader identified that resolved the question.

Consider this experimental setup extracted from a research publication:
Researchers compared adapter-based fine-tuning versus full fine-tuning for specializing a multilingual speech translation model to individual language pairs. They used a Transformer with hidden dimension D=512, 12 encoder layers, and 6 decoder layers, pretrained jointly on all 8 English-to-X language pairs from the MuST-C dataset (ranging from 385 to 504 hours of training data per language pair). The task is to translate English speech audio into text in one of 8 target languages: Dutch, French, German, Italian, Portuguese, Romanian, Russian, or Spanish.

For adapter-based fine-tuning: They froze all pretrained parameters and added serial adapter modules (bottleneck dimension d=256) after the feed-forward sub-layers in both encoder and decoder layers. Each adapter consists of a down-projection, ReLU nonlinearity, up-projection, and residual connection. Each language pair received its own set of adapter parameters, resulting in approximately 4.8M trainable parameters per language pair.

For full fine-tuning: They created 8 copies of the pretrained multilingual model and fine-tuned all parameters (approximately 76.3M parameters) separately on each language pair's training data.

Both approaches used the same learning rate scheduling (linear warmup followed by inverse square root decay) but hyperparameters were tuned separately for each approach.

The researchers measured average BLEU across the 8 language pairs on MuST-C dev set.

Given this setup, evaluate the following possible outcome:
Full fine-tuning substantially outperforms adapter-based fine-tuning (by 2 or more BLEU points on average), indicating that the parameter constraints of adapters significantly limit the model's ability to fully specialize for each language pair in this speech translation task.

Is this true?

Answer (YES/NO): NO